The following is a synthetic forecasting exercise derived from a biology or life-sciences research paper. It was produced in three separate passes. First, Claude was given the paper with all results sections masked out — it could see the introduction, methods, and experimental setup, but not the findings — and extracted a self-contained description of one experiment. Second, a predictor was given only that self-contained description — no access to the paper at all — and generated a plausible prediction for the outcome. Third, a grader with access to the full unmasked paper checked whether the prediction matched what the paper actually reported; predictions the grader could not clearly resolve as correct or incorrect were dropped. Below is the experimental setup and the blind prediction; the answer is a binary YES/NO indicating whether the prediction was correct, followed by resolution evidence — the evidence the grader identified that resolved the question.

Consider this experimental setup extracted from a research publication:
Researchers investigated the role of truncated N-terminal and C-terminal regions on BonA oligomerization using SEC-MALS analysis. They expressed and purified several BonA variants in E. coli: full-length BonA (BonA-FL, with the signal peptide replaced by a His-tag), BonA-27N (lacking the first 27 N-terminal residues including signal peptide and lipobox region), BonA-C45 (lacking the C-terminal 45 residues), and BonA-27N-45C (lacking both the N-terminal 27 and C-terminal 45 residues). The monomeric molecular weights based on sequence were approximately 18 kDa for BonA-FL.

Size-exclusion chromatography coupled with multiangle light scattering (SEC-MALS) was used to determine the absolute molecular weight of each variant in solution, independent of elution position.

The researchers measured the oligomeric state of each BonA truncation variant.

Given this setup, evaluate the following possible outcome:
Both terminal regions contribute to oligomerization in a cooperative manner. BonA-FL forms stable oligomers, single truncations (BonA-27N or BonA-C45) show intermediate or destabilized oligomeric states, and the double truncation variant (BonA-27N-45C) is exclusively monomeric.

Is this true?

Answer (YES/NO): NO